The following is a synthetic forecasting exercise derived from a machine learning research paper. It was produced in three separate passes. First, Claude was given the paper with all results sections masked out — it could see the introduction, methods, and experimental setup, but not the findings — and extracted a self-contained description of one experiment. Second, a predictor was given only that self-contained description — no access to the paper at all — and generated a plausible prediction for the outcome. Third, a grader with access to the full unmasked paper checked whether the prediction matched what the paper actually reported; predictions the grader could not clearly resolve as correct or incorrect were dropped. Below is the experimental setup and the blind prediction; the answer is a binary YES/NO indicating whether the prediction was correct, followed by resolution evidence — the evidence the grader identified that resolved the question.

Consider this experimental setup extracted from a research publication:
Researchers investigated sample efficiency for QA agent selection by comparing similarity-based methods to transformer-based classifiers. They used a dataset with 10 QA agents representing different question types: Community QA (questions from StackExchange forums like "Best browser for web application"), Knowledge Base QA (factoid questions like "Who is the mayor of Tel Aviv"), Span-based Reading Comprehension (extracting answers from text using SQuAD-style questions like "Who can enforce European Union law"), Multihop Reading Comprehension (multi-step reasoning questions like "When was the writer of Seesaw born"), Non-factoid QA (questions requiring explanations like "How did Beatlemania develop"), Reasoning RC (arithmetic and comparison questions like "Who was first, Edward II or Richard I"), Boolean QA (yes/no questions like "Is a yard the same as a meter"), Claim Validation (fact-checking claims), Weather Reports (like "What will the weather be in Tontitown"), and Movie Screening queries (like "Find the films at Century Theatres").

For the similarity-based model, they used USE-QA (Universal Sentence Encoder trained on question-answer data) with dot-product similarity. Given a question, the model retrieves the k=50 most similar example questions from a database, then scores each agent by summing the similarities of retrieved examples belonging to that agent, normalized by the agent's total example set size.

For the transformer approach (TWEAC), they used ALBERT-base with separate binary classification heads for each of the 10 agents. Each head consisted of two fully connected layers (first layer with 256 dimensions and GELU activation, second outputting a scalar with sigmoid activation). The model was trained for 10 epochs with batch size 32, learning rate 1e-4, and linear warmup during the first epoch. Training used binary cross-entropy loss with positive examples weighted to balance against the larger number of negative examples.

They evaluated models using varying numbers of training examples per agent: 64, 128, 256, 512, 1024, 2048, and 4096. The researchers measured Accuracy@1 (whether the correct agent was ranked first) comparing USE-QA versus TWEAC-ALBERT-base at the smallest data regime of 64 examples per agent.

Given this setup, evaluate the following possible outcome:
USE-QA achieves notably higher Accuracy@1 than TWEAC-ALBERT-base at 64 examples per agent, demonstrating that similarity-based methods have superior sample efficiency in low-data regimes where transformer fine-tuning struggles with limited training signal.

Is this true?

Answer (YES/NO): NO